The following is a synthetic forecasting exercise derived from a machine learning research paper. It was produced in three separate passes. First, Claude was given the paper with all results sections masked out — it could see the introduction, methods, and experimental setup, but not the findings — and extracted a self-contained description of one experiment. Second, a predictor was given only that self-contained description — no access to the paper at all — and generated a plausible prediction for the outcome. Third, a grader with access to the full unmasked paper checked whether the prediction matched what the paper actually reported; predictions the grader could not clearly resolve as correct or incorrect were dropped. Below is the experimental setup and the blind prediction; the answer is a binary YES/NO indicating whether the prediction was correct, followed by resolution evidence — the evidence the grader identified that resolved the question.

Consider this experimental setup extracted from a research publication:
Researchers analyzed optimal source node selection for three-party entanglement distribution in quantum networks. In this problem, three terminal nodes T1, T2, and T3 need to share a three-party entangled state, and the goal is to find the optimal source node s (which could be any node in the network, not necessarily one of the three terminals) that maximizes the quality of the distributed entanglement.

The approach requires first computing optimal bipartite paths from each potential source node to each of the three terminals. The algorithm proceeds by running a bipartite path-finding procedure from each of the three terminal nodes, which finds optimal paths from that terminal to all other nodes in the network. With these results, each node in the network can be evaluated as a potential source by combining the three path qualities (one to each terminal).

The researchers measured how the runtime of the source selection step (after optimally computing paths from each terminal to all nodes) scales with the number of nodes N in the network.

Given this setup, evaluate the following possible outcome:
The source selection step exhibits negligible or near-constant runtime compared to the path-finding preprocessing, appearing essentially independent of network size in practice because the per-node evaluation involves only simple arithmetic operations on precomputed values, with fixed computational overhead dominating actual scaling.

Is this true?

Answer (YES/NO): NO